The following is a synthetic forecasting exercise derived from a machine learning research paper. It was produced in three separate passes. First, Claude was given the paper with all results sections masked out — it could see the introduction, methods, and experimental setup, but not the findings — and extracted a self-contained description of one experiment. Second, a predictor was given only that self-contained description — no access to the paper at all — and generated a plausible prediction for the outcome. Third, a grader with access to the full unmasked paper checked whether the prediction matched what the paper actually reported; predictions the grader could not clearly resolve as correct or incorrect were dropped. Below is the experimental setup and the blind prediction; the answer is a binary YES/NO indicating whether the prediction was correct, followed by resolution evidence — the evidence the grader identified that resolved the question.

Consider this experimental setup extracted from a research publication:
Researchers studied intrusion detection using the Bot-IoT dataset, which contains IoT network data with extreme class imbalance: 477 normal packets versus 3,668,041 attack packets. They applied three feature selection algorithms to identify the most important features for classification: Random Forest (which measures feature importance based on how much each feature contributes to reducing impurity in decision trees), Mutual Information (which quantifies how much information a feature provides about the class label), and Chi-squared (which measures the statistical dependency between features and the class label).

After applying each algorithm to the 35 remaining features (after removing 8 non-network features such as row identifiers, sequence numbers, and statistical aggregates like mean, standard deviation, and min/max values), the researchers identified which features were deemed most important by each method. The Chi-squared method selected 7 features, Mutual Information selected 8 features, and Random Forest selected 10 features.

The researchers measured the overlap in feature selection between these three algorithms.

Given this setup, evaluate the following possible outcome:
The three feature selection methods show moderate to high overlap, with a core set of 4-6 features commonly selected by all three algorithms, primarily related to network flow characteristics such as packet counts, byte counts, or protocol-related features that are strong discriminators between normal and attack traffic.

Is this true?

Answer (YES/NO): NO